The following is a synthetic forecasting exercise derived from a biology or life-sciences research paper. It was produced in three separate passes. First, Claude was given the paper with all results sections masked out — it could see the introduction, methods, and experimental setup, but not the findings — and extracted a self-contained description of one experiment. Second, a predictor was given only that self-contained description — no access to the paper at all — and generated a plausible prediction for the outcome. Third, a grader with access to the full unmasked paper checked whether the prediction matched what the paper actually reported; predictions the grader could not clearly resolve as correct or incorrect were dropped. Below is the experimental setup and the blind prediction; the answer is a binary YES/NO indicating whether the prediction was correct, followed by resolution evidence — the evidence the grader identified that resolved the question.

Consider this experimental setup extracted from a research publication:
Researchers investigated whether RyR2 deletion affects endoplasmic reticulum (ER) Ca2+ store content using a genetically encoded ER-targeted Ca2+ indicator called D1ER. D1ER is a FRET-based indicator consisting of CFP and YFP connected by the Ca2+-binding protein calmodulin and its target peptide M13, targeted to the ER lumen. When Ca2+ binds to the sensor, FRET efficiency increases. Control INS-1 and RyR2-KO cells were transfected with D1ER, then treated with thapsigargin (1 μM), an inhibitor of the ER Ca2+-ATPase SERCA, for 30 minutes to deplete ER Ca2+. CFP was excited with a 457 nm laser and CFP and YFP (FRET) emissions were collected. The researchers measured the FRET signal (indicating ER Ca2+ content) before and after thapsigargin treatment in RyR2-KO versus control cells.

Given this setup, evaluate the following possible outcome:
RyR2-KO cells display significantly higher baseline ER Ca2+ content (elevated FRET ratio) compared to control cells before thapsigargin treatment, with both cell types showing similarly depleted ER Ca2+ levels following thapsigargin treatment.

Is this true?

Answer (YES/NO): NO